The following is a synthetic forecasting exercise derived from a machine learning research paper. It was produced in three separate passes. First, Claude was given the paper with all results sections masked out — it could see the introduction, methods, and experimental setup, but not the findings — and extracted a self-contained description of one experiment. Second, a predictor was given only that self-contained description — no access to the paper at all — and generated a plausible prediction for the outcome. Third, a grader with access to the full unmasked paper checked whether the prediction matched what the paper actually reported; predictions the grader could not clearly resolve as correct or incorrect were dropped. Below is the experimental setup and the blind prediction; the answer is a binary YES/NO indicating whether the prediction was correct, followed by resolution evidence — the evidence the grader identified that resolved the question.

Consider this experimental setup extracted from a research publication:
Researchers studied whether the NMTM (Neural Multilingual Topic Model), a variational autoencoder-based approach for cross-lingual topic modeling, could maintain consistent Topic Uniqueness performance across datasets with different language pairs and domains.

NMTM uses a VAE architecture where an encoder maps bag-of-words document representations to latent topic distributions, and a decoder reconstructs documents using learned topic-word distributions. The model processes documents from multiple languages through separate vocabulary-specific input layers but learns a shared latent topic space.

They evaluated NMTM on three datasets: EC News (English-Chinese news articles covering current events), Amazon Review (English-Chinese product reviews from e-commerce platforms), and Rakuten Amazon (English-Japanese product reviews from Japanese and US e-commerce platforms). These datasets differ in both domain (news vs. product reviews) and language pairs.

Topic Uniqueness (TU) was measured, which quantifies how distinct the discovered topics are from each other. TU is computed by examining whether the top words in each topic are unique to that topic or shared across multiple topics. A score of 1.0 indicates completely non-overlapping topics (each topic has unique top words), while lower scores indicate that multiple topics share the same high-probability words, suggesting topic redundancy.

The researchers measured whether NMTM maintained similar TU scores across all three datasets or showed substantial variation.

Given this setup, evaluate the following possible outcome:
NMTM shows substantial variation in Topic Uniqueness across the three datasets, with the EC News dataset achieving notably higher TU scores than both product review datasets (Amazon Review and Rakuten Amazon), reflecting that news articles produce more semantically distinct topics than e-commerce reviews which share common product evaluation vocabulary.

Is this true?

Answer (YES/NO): NO